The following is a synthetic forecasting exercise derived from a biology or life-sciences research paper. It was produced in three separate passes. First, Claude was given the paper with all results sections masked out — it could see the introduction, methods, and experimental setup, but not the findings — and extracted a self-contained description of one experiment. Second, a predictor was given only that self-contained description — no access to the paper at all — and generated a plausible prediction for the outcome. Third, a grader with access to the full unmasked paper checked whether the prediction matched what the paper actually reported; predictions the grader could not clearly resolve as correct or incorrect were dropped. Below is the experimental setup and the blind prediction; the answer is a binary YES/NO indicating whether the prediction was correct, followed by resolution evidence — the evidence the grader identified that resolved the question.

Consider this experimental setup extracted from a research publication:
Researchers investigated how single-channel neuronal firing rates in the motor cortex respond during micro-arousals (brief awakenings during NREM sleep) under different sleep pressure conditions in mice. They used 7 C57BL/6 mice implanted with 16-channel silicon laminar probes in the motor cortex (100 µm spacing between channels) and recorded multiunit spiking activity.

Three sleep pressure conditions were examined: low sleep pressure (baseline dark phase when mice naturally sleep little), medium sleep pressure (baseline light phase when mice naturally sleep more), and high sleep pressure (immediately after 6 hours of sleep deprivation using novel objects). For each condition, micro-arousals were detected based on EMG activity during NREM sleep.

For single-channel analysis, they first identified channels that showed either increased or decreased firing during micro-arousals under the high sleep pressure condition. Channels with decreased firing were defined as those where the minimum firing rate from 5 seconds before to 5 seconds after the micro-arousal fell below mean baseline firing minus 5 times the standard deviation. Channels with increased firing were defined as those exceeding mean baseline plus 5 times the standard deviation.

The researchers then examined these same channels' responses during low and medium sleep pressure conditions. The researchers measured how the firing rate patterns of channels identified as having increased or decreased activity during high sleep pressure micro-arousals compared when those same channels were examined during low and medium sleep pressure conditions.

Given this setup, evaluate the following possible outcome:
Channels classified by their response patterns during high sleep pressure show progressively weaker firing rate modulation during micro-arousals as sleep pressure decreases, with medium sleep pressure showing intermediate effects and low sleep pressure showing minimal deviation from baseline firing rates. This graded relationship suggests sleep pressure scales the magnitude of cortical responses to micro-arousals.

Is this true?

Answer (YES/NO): NO